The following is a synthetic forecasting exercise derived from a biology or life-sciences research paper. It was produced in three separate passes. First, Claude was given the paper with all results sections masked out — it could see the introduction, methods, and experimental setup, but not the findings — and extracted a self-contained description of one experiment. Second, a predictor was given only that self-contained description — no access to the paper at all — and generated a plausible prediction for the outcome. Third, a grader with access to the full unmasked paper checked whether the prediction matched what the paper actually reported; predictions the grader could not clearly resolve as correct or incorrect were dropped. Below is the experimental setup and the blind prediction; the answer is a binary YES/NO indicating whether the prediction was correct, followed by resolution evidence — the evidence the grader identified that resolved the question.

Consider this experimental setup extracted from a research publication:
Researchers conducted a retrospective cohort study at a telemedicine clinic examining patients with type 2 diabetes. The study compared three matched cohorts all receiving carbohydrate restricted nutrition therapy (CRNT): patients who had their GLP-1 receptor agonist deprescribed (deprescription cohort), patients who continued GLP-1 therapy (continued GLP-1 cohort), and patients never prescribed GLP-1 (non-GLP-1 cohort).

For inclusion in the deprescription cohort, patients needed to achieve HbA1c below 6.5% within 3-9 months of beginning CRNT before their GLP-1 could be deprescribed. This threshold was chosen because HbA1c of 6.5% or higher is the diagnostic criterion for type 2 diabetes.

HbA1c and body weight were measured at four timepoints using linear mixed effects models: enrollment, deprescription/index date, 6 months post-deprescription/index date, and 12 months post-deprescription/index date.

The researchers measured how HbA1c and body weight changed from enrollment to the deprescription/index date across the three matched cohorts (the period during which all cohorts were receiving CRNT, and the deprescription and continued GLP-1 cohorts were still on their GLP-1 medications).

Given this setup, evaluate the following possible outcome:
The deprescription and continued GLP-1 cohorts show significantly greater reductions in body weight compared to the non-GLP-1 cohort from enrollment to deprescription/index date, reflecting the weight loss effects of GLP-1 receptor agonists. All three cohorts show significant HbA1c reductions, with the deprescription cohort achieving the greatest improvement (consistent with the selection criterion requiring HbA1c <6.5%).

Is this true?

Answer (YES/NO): NO